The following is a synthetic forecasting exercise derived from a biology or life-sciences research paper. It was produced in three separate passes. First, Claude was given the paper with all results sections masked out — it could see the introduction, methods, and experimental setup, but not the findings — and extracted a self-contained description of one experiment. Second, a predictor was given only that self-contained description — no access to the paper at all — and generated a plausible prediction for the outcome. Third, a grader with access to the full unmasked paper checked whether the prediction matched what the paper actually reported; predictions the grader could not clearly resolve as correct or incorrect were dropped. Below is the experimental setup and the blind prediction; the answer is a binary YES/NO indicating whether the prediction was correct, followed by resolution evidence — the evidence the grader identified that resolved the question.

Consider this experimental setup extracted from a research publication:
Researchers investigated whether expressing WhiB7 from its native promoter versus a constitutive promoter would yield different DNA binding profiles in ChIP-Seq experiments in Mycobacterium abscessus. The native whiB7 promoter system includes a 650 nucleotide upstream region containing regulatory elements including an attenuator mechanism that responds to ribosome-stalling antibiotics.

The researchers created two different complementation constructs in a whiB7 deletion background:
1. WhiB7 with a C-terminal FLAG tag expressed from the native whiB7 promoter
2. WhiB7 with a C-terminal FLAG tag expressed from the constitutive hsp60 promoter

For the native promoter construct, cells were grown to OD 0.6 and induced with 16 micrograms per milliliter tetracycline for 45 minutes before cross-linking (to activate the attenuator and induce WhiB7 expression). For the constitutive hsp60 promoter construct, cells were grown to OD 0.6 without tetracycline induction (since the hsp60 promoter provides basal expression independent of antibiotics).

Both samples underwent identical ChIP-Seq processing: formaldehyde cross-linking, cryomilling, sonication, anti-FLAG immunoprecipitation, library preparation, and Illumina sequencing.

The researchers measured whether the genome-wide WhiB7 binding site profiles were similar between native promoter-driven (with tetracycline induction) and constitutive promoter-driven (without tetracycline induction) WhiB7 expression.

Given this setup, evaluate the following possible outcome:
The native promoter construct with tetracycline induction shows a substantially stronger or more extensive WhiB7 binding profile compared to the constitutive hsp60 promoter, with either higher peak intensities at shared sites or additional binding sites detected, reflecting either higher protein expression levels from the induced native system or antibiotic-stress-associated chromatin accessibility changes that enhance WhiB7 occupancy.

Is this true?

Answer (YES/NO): NO